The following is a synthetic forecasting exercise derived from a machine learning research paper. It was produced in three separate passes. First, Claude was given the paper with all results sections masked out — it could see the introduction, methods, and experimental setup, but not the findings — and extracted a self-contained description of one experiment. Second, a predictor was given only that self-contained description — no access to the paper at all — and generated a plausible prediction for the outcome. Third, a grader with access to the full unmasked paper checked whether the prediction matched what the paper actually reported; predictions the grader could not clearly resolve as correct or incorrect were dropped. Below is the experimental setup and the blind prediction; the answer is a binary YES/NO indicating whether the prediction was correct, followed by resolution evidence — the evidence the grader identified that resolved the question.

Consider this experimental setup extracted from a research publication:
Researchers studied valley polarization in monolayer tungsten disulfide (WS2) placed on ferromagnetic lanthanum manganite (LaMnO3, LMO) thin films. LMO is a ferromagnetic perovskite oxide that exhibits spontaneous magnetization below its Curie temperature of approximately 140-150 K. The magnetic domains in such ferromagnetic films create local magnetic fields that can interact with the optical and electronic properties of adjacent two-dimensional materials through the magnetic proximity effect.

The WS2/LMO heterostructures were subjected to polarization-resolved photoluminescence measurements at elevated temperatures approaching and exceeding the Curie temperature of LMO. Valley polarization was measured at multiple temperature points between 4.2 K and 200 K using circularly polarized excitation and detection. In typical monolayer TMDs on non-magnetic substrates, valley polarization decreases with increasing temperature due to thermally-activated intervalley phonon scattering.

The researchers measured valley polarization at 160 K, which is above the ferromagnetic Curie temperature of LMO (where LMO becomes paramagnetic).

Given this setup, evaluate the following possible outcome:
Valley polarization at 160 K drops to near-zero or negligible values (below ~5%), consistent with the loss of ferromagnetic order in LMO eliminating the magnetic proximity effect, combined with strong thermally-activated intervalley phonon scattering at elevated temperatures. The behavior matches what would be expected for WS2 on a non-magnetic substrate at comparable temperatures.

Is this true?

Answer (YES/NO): NO